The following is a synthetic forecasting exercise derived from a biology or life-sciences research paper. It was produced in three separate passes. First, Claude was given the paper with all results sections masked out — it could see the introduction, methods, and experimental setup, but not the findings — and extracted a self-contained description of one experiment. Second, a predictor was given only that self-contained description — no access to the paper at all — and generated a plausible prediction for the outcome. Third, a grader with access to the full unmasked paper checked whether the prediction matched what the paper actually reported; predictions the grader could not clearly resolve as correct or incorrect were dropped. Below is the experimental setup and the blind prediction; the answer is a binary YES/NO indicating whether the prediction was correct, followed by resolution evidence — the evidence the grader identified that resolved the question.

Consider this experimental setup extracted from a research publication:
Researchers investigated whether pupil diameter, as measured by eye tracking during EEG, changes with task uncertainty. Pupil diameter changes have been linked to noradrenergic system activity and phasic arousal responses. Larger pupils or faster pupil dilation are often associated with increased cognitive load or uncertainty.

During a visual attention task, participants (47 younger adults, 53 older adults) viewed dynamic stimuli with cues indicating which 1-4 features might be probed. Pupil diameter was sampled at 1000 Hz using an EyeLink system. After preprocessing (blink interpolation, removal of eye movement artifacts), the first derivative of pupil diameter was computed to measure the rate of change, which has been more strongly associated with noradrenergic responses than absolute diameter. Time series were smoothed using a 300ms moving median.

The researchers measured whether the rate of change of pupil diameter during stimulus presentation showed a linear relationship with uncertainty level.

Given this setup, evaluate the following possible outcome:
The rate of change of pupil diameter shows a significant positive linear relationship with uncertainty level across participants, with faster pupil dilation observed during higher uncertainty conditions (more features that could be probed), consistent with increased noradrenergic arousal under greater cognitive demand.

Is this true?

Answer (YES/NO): YES